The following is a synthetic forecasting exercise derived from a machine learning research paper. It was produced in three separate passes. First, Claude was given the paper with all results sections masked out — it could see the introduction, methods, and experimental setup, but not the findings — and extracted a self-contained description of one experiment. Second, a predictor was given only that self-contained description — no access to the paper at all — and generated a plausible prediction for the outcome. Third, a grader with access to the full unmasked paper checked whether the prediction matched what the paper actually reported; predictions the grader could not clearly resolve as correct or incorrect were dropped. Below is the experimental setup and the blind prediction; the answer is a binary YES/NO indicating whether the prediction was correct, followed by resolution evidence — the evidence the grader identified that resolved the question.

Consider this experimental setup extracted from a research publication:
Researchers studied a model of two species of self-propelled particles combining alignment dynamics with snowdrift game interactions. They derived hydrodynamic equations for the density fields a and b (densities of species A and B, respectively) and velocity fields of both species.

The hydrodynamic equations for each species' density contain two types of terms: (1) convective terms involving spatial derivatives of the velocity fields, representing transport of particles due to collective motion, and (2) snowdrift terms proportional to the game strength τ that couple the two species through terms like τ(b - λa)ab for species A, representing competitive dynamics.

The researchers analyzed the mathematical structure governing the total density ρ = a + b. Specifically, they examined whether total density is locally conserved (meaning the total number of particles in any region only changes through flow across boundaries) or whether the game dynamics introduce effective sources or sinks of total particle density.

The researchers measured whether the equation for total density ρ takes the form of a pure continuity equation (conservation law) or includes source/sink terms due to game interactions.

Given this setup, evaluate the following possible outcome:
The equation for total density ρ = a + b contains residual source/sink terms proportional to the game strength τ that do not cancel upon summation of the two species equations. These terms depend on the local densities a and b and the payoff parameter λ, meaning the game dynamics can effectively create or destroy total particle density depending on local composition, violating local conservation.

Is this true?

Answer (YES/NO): NO